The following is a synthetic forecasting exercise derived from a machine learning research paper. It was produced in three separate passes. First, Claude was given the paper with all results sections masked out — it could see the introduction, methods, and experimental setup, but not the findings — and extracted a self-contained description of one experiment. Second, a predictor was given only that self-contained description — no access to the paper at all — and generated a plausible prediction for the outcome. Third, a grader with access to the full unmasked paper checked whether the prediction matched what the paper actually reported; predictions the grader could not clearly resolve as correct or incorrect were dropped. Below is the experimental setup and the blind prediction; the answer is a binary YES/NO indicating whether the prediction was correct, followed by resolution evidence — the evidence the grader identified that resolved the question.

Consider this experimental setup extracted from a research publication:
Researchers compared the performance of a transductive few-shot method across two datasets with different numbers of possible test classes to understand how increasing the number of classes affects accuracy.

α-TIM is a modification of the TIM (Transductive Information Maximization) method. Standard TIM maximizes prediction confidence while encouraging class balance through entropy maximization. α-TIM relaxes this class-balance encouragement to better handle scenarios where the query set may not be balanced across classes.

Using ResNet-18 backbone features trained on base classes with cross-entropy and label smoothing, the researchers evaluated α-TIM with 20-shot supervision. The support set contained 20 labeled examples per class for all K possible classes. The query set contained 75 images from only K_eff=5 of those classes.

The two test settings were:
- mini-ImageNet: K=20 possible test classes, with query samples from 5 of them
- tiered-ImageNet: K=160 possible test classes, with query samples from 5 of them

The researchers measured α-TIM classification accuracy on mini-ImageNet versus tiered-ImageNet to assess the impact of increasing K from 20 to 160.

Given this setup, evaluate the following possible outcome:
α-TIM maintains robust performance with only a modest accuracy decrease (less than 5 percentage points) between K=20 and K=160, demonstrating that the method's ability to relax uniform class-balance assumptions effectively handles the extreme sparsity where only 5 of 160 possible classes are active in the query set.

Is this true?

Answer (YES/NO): NO